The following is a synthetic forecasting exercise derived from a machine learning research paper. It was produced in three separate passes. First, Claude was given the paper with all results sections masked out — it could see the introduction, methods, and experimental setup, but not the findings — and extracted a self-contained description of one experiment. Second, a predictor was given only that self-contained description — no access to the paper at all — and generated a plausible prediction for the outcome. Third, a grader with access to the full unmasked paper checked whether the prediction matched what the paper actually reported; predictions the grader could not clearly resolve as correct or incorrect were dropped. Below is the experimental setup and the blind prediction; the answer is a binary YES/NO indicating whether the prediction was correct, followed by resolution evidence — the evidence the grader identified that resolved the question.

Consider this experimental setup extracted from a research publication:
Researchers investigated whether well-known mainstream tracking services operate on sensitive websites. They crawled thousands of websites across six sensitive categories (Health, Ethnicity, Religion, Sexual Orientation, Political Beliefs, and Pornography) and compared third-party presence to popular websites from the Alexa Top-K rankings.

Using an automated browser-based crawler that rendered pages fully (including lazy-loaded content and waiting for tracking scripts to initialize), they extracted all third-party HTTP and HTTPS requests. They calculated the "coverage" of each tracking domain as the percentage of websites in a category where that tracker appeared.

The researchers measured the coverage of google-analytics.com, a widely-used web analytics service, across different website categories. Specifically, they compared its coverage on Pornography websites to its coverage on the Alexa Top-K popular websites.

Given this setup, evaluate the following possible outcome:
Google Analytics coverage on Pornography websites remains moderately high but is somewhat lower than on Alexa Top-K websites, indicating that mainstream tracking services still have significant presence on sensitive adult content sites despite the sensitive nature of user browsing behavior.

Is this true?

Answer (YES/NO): YES